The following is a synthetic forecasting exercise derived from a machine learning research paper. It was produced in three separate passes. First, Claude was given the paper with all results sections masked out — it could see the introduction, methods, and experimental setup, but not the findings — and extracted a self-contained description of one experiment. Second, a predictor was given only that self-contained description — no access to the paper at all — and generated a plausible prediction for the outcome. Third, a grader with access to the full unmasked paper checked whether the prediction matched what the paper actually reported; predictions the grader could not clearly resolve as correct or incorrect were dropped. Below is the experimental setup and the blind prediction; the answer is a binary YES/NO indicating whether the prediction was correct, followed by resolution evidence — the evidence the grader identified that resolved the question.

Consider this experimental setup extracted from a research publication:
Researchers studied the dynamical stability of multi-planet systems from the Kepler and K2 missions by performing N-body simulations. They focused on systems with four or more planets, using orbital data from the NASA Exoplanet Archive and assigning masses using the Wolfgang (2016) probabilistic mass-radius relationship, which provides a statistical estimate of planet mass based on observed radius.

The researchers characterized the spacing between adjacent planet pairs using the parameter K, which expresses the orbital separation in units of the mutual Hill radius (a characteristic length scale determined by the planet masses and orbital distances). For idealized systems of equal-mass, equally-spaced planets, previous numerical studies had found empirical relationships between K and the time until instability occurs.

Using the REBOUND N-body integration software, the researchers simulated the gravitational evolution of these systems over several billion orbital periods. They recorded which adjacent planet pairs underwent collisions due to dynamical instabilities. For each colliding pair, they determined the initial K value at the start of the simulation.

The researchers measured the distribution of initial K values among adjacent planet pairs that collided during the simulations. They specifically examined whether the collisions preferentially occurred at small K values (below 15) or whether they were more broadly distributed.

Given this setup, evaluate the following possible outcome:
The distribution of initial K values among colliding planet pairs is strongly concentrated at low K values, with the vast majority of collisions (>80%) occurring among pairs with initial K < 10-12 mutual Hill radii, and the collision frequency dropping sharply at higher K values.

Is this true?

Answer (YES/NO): NO